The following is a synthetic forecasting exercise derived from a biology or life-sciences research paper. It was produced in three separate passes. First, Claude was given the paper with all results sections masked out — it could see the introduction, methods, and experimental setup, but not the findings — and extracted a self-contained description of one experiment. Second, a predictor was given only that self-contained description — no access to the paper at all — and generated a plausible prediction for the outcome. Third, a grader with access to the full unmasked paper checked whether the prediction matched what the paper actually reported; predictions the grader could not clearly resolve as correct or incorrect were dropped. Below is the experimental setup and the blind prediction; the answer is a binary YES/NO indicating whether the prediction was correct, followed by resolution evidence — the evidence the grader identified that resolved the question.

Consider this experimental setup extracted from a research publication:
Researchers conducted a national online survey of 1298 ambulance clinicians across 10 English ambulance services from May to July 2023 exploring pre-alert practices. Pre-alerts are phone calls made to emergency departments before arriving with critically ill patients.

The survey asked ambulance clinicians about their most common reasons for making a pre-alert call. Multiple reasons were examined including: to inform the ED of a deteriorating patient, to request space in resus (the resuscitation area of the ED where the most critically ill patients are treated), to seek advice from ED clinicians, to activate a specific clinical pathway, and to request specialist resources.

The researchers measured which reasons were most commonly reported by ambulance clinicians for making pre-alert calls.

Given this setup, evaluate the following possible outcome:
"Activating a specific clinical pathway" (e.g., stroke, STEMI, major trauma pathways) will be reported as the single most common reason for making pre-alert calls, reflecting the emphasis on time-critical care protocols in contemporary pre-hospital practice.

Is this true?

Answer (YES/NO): NO